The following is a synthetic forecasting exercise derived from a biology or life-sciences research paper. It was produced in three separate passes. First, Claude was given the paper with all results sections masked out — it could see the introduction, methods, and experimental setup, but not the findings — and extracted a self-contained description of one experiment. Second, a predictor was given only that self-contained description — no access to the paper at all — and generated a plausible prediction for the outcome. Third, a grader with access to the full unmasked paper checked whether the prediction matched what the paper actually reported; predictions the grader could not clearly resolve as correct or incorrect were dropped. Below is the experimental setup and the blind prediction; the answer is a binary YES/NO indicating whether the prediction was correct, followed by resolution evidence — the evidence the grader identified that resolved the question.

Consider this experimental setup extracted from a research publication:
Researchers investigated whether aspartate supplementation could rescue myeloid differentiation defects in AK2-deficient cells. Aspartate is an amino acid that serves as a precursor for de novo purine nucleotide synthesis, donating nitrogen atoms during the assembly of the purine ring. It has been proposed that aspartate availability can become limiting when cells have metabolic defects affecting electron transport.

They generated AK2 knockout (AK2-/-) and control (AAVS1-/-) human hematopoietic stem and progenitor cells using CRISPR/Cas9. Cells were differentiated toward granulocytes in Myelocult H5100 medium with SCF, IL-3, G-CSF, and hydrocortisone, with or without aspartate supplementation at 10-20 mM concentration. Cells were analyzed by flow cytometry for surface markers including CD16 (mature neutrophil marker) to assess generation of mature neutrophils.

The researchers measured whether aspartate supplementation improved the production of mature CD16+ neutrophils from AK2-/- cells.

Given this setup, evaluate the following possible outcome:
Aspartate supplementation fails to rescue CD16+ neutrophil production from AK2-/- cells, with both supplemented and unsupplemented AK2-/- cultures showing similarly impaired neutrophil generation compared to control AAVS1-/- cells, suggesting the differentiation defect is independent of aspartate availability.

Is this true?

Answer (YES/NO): YES